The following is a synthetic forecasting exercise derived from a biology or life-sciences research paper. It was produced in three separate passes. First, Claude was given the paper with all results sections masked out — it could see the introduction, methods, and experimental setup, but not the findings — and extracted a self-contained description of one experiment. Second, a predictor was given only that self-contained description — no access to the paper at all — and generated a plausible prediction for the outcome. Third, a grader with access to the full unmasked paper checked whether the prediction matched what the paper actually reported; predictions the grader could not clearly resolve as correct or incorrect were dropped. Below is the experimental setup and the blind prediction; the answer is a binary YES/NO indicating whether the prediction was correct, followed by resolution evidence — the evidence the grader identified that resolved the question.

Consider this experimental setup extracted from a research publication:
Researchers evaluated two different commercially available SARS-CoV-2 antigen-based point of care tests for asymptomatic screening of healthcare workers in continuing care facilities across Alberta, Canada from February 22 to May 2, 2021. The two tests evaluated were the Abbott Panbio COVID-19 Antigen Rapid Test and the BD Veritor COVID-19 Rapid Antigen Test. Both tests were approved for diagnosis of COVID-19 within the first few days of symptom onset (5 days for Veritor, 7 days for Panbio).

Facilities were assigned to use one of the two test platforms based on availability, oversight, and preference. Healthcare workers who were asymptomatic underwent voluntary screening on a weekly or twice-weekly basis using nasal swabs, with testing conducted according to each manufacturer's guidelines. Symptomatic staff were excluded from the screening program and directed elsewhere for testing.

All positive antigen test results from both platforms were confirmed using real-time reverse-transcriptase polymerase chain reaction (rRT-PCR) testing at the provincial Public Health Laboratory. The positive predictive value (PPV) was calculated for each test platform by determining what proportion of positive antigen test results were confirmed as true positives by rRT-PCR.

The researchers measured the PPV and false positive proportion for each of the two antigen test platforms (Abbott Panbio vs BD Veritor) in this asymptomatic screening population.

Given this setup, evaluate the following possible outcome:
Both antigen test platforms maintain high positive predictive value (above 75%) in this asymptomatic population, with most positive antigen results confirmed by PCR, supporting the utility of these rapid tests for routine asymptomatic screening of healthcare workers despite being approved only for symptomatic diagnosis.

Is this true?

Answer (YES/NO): NO